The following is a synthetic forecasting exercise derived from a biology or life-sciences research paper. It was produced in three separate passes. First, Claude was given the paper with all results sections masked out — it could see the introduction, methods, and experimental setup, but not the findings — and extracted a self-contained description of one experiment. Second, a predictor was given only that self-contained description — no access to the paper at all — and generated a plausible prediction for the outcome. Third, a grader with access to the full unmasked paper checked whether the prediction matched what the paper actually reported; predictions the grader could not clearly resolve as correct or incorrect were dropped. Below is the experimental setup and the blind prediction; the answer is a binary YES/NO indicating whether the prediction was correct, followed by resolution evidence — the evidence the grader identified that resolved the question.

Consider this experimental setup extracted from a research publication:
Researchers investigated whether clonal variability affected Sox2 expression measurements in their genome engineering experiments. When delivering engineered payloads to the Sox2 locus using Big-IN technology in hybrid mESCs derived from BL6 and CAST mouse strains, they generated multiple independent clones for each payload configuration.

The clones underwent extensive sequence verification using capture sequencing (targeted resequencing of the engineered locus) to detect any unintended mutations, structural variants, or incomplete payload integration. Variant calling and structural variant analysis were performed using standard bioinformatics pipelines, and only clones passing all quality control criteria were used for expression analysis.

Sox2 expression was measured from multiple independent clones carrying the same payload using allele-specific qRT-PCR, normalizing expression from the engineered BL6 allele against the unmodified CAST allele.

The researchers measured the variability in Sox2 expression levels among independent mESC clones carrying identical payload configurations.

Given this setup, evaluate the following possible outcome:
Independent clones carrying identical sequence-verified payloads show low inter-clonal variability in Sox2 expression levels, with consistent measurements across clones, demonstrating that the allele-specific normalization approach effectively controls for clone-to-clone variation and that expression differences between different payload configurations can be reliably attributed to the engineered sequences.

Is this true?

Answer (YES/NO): YES